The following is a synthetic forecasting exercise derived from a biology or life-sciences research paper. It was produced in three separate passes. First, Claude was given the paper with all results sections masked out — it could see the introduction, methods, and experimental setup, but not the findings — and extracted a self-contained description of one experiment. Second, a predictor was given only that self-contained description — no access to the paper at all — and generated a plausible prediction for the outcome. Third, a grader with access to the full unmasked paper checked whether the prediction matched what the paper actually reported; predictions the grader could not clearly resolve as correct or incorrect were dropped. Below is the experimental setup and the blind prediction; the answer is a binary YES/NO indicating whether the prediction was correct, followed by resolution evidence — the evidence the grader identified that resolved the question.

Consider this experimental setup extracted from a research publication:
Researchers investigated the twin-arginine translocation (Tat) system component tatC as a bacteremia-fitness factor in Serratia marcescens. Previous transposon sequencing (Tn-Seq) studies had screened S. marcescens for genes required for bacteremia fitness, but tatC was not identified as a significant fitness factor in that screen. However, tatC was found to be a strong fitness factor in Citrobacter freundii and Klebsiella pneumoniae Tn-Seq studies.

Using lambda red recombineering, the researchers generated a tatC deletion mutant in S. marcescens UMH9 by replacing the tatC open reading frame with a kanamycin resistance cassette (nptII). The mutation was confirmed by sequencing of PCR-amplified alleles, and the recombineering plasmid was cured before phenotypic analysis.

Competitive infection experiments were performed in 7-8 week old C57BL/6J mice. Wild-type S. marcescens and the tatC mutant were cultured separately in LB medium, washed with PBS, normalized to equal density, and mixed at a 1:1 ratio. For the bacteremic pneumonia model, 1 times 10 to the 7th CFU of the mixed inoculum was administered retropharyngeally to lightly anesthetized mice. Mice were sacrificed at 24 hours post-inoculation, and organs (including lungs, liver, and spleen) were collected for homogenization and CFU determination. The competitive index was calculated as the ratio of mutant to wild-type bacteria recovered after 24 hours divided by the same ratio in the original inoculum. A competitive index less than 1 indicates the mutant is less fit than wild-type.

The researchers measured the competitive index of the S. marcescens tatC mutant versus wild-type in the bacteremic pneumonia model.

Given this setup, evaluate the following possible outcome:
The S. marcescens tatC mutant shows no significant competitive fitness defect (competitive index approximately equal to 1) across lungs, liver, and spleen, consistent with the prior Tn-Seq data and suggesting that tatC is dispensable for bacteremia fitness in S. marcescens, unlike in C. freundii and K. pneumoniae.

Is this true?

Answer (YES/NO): NO